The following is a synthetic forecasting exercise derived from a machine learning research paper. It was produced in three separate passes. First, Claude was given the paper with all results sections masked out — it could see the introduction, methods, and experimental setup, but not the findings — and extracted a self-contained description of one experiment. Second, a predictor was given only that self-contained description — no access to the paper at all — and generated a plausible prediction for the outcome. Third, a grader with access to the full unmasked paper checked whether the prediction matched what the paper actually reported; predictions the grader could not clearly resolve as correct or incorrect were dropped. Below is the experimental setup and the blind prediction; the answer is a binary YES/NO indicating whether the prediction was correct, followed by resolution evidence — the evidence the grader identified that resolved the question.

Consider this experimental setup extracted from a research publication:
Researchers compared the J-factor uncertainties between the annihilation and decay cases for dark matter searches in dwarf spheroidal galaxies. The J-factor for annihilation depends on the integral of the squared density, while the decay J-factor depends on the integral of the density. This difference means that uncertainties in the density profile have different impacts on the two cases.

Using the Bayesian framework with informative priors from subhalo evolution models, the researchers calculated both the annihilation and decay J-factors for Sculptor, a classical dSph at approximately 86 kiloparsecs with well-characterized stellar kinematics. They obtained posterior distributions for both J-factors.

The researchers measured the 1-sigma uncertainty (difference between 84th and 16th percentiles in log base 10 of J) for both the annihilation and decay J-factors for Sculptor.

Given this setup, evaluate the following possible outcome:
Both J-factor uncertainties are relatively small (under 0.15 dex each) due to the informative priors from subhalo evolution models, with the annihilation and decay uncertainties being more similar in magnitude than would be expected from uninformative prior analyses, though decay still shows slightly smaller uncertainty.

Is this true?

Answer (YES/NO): NO